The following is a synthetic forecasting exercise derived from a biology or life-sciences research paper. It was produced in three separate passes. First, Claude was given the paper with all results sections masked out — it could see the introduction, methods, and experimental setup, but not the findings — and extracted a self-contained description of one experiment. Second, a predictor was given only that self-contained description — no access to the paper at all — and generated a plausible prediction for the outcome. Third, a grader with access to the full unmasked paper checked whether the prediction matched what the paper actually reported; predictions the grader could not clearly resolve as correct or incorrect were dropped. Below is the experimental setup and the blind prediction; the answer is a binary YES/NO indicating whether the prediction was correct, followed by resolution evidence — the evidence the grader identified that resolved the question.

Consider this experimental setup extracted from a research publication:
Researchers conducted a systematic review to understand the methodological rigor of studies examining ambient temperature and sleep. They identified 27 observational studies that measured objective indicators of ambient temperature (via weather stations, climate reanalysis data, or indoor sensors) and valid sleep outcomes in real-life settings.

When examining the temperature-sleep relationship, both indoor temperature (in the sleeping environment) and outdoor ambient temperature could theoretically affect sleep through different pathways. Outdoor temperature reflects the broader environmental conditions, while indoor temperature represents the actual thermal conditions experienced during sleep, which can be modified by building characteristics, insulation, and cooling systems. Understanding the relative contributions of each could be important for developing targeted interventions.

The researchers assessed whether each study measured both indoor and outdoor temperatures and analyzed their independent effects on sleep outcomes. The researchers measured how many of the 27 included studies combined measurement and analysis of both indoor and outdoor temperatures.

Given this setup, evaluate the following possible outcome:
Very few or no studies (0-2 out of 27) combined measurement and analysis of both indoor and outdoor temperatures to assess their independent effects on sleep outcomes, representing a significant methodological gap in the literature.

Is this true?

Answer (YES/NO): YES